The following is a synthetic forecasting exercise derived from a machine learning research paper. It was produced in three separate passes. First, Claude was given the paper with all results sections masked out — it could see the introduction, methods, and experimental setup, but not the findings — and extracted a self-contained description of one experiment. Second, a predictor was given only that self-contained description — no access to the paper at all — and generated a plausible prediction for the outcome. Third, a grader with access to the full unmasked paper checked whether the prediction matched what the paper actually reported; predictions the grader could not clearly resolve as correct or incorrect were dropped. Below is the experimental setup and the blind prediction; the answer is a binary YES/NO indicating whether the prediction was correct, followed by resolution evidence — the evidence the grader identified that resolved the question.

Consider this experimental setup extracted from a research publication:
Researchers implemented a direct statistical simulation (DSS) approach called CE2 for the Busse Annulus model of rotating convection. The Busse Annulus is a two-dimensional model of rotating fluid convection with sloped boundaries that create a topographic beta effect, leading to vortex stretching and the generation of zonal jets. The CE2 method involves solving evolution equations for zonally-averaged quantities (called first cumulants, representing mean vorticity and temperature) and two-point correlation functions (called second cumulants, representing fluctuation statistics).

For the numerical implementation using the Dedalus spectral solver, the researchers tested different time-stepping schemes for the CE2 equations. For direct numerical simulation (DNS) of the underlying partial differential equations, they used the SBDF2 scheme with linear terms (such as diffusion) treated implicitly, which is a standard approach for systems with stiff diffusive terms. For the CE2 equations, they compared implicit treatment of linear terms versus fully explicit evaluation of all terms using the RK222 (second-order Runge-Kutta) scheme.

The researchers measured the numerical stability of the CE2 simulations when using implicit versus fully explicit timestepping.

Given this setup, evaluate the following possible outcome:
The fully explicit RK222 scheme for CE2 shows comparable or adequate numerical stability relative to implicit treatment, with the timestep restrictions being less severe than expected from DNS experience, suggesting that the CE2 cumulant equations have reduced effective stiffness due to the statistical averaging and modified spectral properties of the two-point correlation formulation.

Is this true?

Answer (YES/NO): YES